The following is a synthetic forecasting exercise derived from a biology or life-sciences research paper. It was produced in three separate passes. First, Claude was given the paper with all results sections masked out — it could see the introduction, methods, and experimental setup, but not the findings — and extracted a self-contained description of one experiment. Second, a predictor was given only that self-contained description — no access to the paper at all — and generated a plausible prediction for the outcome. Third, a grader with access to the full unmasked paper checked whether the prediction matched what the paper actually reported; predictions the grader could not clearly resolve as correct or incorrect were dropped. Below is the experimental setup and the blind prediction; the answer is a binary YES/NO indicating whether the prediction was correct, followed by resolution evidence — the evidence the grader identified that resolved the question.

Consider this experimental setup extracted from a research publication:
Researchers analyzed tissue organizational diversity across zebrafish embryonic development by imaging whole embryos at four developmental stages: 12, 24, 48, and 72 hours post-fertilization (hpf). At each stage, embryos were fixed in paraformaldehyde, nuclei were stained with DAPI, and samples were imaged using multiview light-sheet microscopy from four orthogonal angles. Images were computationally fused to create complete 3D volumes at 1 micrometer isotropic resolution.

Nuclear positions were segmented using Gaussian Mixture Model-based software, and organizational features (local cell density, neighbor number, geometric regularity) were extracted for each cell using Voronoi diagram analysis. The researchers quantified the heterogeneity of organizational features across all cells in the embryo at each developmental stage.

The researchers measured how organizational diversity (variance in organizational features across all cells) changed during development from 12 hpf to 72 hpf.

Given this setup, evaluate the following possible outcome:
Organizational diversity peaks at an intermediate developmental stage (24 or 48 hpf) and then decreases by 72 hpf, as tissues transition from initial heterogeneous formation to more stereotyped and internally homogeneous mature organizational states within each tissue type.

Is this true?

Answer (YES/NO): NO